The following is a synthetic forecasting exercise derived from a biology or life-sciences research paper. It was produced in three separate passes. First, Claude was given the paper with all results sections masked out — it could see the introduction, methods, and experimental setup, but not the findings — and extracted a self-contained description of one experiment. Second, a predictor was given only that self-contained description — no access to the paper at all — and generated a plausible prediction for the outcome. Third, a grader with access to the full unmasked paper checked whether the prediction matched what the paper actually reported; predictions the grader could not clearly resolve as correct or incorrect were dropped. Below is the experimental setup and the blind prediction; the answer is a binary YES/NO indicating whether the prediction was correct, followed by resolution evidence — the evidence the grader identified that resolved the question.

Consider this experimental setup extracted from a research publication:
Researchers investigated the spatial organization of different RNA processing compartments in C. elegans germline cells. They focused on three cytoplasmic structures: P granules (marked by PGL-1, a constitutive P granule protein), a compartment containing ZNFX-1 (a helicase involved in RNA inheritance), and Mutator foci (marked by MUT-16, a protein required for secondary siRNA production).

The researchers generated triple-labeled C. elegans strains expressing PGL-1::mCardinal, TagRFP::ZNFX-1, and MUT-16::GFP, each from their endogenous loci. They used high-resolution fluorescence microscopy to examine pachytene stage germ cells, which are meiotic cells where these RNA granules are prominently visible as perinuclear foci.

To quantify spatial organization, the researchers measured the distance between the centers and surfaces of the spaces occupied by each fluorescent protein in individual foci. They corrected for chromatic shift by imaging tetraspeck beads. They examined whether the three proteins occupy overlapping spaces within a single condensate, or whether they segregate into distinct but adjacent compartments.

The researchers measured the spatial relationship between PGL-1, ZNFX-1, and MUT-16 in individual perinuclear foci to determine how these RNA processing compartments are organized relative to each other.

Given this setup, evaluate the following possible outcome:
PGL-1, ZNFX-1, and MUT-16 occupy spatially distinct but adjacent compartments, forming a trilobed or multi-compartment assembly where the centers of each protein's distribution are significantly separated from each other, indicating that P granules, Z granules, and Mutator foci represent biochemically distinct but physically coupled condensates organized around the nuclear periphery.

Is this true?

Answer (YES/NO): YES